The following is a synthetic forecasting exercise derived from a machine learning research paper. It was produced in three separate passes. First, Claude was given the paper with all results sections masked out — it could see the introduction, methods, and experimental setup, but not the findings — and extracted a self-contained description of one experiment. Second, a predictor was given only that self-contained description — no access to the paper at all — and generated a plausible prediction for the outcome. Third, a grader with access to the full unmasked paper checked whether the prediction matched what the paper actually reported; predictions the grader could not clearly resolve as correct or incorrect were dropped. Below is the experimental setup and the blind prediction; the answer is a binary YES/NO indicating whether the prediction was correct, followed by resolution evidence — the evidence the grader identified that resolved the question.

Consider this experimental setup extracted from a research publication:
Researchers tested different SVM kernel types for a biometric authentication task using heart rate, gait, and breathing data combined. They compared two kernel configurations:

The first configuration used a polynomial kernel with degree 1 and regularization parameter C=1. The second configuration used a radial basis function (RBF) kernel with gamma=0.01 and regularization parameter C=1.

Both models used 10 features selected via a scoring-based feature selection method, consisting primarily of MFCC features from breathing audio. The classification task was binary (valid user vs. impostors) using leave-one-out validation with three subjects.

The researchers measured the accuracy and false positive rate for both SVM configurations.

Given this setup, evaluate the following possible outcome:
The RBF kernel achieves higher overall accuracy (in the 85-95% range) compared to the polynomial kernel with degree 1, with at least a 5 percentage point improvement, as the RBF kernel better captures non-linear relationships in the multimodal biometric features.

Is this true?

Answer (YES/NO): NO